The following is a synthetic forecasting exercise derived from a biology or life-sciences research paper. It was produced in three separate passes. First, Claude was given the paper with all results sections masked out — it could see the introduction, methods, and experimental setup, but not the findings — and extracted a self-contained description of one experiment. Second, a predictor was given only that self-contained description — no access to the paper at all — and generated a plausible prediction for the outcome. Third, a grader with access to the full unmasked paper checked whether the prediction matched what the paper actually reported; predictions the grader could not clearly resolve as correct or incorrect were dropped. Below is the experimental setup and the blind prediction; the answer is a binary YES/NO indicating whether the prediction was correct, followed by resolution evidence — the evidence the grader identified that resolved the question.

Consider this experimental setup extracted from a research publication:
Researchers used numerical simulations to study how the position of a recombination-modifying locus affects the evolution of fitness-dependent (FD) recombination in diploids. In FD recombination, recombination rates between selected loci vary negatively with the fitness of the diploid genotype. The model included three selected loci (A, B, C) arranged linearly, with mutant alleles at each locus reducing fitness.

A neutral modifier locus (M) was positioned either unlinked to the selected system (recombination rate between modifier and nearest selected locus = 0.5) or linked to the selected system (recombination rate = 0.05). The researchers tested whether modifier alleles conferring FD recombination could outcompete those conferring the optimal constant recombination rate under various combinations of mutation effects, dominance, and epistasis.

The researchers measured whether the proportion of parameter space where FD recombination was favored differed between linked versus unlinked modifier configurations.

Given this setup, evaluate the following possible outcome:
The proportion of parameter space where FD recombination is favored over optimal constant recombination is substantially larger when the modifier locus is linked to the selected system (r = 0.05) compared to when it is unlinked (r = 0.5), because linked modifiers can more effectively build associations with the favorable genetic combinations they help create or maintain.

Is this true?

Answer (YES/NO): YES